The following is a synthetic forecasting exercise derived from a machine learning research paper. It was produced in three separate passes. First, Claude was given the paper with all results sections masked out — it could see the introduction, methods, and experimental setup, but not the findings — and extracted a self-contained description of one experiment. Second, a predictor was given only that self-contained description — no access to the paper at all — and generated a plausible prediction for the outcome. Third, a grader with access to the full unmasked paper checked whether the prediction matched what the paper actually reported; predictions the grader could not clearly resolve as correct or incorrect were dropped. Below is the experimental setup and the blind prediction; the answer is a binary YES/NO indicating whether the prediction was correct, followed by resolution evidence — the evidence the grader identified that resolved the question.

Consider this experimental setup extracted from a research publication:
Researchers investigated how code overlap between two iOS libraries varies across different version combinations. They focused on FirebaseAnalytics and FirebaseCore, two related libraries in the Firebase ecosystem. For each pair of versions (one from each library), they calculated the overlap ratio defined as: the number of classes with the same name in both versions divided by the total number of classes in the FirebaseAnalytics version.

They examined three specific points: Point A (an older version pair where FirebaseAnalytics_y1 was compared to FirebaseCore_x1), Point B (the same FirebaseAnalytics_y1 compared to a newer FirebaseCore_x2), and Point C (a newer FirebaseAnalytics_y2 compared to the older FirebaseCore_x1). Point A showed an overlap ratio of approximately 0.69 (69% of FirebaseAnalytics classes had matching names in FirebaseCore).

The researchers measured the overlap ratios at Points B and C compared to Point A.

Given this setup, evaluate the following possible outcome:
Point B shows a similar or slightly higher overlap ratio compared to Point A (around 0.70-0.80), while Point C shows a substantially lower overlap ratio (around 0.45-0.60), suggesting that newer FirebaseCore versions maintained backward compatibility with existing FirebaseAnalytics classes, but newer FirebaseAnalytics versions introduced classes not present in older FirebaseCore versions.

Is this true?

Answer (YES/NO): NO